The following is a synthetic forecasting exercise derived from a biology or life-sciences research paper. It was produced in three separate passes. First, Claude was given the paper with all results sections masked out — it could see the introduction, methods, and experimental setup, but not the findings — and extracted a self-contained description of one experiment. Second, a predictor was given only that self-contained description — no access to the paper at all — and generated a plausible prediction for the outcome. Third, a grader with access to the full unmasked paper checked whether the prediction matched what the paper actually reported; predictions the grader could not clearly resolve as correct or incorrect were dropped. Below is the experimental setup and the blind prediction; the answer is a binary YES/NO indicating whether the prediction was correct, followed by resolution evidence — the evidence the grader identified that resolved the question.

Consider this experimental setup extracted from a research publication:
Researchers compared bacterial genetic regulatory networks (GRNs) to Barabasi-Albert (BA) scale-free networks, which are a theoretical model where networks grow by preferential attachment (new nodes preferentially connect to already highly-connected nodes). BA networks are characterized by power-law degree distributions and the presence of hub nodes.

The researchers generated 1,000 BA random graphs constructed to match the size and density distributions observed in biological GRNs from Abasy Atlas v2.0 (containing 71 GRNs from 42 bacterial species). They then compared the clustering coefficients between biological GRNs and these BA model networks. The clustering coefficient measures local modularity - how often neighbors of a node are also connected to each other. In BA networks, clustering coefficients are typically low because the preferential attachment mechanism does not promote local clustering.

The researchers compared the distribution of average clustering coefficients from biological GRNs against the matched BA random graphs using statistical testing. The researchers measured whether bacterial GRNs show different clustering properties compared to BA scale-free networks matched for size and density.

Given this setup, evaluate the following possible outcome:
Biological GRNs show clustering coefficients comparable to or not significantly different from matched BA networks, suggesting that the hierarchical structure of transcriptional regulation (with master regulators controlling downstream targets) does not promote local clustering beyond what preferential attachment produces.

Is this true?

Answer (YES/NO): NO